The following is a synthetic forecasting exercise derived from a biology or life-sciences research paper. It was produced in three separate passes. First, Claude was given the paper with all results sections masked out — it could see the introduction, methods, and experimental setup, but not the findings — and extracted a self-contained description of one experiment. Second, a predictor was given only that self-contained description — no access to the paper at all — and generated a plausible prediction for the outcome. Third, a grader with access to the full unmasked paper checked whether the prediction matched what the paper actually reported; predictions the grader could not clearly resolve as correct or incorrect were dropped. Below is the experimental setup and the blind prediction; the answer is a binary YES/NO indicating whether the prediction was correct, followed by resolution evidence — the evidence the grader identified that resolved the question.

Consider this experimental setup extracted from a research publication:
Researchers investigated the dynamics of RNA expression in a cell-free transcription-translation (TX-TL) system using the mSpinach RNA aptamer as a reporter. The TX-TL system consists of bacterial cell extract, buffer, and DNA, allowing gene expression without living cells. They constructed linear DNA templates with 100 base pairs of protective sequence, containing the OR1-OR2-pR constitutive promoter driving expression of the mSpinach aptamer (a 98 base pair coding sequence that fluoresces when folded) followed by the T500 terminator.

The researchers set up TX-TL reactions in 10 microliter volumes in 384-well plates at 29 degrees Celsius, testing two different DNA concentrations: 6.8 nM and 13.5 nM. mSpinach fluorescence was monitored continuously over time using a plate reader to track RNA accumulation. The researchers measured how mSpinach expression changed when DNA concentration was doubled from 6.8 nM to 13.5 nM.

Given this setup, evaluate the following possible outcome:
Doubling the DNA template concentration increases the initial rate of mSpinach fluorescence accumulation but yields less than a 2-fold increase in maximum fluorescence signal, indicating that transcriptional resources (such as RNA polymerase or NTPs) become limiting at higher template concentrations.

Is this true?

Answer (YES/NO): NO